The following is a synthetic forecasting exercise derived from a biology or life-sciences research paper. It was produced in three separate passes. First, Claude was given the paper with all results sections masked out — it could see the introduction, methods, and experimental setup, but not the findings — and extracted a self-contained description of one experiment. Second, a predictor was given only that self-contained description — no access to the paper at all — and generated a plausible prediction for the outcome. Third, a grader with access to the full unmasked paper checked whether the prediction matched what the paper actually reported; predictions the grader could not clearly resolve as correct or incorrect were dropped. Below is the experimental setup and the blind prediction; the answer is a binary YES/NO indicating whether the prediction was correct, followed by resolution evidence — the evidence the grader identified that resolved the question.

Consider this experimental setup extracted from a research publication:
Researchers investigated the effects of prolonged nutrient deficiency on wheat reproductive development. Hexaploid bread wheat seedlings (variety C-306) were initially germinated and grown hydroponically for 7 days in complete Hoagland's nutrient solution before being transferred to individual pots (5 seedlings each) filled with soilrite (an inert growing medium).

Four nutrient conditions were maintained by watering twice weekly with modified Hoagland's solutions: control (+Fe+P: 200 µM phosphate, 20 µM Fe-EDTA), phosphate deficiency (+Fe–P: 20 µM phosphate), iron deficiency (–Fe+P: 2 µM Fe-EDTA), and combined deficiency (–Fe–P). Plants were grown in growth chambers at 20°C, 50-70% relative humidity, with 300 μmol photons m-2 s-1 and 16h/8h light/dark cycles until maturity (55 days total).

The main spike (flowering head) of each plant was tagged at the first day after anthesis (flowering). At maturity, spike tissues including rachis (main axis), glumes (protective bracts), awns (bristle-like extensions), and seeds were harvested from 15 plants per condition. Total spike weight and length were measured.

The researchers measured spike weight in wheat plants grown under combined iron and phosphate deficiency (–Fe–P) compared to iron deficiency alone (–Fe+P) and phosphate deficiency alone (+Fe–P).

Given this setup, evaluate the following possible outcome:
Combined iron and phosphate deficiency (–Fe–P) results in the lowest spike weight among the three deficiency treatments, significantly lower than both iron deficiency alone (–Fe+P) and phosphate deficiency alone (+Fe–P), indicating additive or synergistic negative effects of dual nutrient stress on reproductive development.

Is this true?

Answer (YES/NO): NO